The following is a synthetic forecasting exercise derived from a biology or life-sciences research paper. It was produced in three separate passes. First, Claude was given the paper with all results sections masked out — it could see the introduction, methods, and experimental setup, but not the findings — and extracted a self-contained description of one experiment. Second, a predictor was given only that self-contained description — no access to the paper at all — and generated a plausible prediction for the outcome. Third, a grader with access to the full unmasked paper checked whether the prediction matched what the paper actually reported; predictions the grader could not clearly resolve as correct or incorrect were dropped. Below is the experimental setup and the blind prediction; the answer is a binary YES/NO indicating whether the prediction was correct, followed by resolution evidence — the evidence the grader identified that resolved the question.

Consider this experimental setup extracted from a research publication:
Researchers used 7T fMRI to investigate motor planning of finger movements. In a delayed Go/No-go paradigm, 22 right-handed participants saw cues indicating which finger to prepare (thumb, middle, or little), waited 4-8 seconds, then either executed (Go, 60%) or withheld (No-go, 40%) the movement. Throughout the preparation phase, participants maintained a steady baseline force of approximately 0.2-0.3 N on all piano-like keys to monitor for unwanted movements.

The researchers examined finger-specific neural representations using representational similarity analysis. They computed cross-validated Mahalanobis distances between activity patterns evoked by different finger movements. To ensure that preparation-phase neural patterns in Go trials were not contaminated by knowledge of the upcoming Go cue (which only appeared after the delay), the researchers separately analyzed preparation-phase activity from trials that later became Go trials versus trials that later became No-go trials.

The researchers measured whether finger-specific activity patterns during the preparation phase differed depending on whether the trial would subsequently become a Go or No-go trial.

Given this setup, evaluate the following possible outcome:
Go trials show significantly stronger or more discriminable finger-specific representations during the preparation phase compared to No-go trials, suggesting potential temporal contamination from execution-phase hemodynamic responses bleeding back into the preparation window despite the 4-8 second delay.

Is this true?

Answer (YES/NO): NO